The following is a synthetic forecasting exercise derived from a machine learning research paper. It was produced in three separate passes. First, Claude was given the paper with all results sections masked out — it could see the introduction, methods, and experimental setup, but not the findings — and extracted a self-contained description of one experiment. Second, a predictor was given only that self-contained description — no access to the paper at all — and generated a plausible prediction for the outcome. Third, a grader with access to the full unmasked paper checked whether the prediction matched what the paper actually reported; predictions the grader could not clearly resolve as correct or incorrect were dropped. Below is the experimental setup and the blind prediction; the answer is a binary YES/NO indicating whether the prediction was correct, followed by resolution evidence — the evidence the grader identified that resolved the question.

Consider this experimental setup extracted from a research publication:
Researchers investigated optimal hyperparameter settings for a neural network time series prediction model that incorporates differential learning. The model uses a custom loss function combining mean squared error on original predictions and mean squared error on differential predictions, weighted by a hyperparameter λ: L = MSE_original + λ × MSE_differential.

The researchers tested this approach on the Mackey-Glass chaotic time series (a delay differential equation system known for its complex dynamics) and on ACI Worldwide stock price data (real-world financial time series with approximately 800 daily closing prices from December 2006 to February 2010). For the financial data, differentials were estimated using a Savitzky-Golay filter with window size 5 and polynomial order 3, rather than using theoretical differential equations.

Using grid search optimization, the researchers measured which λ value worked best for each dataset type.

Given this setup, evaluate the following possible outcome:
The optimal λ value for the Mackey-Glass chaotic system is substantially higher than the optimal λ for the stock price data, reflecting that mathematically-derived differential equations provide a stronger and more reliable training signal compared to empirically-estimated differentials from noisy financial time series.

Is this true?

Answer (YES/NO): YES